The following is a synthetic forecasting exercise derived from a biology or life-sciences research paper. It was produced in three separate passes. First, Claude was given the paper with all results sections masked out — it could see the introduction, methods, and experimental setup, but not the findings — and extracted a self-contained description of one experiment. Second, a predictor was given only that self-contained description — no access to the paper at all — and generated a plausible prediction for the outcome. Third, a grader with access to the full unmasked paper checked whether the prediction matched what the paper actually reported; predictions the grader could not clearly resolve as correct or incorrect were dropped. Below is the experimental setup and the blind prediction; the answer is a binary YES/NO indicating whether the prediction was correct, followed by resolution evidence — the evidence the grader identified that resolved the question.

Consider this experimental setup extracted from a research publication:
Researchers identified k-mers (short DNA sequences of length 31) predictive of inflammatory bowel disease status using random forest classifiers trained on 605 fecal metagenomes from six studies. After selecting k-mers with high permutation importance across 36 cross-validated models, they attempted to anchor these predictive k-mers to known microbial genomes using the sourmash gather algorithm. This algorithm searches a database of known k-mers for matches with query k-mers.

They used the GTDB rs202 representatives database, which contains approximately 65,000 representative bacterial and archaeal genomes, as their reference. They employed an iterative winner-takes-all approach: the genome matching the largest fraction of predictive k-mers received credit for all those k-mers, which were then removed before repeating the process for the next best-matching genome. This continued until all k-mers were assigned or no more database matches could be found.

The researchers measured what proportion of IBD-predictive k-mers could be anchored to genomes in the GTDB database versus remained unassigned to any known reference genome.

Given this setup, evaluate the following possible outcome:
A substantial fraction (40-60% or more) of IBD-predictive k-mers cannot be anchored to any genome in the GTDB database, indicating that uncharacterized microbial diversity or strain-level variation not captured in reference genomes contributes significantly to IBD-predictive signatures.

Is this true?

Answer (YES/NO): NO